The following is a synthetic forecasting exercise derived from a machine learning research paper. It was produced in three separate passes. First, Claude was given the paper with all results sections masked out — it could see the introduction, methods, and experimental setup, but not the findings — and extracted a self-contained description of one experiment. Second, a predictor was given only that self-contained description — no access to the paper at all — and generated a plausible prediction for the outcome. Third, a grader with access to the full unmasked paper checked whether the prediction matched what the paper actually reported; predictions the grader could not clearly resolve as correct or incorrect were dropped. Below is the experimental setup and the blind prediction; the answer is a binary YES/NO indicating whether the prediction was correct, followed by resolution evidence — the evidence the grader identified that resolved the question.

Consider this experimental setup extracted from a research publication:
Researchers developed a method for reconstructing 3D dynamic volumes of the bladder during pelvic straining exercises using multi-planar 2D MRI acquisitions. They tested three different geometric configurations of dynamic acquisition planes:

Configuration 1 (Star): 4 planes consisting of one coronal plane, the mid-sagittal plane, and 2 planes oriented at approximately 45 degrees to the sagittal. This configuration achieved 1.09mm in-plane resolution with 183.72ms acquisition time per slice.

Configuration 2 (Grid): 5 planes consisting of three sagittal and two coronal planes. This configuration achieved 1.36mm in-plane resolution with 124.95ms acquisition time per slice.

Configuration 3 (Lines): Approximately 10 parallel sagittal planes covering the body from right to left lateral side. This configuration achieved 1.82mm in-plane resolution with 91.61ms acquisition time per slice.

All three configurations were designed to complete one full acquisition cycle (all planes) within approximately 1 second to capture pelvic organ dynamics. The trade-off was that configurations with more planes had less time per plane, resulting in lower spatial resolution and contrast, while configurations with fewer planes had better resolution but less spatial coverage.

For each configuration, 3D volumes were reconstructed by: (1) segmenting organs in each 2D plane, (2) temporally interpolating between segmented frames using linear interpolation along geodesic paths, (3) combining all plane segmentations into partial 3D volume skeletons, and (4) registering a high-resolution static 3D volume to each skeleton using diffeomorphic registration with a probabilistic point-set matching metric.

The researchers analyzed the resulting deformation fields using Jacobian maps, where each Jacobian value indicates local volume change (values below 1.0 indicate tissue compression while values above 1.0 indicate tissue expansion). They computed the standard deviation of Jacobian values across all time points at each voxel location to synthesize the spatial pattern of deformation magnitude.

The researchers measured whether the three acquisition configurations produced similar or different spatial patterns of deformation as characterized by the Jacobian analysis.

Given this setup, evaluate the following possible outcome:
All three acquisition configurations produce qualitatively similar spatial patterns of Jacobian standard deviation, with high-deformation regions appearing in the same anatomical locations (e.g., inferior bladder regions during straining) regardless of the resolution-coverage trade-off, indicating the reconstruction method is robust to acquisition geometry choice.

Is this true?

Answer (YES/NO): NO